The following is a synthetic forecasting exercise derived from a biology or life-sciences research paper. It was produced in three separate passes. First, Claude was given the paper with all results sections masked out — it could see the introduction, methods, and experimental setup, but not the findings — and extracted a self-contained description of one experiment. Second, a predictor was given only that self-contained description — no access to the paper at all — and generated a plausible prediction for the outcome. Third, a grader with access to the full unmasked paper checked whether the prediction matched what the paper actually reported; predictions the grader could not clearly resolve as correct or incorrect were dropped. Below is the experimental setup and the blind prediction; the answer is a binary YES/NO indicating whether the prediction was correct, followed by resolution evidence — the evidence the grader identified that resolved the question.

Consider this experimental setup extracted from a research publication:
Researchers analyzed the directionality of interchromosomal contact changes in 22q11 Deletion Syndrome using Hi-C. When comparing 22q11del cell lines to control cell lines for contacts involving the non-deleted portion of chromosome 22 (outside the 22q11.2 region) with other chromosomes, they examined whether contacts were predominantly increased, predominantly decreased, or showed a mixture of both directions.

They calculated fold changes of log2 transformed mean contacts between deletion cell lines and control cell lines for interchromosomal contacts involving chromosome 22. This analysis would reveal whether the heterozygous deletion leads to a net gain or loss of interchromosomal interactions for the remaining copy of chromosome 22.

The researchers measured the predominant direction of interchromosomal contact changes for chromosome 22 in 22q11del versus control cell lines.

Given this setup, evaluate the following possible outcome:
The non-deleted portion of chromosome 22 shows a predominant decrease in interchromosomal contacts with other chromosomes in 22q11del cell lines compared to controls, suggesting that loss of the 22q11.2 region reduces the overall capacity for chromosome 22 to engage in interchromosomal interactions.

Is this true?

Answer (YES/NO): NO